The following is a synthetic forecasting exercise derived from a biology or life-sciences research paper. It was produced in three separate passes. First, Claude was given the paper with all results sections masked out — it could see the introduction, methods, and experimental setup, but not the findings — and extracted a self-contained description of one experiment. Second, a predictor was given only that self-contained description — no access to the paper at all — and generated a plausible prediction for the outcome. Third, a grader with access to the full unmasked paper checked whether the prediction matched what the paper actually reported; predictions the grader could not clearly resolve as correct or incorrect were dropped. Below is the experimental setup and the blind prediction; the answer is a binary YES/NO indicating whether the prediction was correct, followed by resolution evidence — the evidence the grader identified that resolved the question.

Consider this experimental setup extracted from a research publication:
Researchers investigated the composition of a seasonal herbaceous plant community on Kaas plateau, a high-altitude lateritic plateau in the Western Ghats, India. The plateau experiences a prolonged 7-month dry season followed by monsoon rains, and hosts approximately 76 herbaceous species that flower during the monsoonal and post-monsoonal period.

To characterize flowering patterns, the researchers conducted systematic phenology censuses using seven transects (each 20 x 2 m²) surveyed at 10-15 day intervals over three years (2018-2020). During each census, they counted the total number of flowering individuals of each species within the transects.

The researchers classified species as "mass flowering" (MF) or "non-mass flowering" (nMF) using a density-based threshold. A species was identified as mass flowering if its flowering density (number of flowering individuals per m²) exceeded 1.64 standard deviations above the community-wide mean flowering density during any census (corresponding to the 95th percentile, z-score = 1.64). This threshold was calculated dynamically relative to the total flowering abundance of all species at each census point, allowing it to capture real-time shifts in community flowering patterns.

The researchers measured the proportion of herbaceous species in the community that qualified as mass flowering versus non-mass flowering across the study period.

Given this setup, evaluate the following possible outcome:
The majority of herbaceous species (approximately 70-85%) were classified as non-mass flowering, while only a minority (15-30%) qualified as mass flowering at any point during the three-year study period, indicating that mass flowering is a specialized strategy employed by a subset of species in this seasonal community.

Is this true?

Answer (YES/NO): YES